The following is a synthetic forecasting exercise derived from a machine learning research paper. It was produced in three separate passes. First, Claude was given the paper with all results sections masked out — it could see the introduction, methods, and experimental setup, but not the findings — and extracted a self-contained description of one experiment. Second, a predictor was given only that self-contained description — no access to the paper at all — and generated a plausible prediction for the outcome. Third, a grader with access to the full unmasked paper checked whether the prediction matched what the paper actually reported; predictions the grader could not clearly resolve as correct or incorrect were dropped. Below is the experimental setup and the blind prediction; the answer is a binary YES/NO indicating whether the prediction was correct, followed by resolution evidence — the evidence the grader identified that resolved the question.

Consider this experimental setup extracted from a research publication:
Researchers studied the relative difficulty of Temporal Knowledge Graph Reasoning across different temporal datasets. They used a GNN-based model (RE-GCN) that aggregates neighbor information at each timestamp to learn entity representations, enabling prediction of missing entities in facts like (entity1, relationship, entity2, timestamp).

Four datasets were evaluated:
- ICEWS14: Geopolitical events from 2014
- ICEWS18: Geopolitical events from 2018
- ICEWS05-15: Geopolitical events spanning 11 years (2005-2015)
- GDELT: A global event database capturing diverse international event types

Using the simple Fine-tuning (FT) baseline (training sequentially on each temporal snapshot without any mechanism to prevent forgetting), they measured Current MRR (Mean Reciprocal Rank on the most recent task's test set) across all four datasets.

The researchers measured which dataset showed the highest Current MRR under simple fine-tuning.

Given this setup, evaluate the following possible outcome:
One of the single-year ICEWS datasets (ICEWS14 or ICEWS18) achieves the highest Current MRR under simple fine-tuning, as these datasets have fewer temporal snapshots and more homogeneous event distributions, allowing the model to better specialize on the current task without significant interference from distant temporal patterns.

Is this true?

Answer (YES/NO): NO